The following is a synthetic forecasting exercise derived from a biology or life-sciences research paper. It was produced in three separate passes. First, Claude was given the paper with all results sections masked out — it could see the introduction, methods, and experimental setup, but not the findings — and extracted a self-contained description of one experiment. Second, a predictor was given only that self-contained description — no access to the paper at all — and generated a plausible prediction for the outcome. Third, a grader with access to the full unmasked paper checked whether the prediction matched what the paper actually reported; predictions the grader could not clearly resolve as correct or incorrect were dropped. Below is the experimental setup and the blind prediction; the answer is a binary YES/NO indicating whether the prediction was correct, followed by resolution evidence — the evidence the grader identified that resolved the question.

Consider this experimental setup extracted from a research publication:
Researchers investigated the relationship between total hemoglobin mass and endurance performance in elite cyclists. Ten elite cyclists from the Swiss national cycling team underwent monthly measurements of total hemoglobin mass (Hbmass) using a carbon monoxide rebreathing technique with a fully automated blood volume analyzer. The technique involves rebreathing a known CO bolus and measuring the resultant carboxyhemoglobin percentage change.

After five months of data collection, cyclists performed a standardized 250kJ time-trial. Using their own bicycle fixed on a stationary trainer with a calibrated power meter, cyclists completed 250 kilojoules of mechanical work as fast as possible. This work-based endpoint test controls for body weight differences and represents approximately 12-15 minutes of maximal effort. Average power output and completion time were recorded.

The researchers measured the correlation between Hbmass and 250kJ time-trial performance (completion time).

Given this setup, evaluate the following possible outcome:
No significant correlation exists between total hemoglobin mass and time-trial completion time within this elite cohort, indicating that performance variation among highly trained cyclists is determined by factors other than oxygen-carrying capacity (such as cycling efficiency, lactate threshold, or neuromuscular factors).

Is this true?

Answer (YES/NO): NO